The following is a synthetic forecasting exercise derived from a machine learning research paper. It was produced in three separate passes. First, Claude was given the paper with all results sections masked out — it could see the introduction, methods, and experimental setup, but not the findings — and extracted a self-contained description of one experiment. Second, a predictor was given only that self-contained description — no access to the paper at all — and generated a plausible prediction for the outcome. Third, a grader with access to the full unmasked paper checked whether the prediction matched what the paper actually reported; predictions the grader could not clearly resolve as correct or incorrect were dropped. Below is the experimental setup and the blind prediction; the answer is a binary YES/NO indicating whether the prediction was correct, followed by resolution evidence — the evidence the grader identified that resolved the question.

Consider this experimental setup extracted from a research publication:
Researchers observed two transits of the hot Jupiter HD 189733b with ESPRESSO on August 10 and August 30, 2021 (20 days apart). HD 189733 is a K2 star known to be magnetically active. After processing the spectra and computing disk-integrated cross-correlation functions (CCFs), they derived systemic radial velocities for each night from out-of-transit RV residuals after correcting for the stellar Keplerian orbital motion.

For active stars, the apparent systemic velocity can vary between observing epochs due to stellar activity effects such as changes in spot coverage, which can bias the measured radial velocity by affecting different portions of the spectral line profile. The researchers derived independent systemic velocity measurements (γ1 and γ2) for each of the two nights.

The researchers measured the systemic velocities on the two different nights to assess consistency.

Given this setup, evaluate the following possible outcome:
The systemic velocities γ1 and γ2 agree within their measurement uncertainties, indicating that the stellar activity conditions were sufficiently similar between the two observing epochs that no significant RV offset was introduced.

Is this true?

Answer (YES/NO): NO